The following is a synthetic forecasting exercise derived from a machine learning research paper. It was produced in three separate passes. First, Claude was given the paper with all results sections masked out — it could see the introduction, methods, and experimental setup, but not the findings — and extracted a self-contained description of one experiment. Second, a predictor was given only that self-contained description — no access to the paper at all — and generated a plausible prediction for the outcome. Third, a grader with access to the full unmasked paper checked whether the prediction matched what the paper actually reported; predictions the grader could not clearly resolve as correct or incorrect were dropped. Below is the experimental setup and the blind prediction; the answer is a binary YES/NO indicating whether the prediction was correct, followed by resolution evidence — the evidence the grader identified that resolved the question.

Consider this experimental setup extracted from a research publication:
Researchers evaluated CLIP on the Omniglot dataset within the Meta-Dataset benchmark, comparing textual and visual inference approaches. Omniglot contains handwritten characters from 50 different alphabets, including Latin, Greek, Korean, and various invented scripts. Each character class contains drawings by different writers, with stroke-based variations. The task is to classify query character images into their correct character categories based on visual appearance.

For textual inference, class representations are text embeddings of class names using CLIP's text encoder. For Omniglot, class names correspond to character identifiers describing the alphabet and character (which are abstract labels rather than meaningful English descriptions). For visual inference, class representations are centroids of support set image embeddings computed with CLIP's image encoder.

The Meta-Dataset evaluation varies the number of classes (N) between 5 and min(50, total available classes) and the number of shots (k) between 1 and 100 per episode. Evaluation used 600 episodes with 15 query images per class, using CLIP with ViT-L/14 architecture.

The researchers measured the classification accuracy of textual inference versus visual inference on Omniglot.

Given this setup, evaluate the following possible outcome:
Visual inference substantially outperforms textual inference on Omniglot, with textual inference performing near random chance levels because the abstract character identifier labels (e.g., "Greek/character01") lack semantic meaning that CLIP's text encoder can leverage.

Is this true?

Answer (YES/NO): YES